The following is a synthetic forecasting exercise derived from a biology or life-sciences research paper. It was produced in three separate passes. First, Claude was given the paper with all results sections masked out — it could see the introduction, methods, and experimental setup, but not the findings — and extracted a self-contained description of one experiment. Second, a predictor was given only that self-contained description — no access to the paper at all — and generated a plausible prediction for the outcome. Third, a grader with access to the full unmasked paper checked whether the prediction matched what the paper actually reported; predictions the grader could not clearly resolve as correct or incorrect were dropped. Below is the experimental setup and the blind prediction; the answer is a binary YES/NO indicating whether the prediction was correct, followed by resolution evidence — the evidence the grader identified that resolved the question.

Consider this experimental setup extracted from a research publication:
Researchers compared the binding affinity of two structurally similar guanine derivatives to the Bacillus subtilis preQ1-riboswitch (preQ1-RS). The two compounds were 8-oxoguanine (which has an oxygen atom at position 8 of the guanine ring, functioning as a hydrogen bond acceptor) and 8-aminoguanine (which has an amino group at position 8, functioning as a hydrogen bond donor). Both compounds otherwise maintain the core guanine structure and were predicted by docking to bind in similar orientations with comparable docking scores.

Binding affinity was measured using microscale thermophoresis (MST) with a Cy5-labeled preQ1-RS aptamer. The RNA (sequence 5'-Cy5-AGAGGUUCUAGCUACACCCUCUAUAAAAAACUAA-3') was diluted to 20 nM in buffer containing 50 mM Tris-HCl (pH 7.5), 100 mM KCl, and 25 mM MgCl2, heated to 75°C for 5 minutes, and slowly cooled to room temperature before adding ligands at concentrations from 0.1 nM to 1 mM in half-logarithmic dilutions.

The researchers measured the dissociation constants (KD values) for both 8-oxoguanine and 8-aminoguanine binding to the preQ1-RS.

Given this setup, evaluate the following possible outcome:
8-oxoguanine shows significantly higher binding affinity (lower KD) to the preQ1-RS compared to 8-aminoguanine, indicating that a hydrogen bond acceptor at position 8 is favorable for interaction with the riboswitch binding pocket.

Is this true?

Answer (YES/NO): YES